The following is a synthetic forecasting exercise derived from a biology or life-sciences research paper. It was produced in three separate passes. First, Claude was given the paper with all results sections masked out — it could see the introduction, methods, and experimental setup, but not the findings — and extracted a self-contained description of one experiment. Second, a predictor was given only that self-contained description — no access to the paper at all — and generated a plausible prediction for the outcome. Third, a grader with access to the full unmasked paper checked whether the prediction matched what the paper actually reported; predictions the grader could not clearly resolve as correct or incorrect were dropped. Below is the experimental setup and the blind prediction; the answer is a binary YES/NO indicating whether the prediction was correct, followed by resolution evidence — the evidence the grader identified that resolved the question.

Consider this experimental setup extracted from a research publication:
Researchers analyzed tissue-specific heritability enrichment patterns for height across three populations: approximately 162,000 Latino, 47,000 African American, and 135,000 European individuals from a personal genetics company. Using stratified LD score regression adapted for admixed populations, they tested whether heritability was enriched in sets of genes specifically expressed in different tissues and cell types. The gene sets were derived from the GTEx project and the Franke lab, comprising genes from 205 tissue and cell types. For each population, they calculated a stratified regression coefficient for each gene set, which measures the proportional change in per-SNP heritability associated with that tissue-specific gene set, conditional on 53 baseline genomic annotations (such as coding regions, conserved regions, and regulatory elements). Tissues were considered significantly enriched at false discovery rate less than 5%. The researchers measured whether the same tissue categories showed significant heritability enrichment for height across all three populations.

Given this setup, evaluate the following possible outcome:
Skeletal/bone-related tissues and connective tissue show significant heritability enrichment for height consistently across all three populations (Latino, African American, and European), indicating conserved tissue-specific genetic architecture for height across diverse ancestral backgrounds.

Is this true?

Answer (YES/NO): YES